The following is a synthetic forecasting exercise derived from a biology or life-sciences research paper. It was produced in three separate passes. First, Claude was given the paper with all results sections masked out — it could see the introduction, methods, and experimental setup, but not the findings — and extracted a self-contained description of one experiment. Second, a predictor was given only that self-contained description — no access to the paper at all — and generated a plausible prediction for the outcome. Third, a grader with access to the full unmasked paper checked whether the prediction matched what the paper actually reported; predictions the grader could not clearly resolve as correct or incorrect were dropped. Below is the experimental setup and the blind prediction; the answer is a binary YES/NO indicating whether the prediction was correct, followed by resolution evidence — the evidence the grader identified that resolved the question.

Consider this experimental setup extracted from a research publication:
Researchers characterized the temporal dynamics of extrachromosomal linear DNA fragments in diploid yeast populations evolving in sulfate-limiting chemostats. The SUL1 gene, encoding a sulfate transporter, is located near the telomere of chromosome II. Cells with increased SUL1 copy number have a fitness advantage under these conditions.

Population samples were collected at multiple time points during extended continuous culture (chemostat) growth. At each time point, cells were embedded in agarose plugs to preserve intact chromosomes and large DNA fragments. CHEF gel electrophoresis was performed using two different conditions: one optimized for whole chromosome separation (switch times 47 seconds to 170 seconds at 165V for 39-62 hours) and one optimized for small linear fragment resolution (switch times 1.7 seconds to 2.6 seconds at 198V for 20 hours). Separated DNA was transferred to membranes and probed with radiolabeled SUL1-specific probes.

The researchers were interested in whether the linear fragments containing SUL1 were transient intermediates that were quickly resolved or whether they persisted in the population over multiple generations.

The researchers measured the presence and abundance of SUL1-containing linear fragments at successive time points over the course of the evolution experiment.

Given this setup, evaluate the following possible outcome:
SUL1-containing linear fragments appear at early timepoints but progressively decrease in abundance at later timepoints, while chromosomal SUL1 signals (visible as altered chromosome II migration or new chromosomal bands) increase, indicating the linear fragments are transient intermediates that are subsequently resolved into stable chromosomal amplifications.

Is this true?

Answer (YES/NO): NO